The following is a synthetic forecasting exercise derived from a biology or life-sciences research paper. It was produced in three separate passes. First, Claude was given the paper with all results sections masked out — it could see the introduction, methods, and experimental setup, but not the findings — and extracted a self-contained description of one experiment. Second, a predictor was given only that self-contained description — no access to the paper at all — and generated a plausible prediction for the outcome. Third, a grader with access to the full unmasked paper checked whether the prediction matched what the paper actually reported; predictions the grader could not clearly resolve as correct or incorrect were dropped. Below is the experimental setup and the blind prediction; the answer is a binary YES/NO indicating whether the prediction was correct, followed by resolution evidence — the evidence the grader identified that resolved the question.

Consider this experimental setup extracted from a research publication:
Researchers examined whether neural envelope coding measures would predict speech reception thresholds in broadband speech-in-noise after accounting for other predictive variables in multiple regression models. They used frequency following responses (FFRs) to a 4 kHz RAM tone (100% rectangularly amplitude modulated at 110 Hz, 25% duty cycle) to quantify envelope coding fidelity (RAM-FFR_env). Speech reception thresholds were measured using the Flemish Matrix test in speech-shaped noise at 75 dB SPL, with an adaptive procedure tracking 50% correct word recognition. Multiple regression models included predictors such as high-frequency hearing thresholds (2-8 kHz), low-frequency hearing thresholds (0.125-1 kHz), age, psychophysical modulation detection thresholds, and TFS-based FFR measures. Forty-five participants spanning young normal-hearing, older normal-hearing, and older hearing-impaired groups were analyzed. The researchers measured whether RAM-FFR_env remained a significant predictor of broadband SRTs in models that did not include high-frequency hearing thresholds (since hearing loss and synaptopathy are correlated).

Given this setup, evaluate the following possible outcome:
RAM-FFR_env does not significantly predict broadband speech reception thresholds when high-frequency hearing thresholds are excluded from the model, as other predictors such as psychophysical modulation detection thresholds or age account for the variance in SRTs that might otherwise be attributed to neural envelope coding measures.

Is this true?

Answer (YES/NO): NO